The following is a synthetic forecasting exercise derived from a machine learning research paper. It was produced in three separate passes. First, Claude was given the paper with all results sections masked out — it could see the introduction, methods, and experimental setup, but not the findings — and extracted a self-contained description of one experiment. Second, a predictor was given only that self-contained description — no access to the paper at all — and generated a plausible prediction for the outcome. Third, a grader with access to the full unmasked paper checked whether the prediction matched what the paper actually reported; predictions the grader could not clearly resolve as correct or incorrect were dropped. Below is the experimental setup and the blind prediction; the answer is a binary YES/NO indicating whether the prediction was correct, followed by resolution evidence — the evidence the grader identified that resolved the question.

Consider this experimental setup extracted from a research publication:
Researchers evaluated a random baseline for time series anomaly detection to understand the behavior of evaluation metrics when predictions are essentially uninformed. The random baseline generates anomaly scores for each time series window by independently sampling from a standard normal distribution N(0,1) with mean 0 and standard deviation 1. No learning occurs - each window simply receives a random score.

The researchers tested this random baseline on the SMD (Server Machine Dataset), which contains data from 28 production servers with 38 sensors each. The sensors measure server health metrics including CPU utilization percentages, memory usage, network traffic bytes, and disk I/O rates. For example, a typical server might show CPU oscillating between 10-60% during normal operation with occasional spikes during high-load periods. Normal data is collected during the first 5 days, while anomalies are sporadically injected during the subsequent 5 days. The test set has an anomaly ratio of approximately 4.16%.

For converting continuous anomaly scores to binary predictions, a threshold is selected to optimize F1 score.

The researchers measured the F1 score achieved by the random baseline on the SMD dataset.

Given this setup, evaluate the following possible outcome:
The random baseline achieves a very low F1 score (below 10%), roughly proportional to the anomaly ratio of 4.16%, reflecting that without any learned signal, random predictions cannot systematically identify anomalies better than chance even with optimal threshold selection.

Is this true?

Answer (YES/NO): NO